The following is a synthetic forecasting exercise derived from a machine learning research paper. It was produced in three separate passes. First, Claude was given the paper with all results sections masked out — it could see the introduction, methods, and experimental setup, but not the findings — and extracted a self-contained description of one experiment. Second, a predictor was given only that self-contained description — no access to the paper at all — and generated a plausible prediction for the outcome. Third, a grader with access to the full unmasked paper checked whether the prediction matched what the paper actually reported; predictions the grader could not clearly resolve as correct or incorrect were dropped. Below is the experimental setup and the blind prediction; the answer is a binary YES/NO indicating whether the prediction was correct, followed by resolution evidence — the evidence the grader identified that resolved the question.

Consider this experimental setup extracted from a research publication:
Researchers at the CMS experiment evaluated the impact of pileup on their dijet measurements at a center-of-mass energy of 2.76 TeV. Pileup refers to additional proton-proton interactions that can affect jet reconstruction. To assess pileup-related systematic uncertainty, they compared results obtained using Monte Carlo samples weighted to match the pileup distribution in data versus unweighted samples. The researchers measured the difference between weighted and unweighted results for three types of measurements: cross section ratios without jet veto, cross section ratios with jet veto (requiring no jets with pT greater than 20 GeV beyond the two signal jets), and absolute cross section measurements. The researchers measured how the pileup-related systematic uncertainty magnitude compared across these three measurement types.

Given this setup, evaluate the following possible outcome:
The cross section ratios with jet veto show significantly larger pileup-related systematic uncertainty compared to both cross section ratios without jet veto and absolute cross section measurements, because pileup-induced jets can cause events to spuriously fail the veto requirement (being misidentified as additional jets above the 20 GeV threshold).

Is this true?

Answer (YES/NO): NO